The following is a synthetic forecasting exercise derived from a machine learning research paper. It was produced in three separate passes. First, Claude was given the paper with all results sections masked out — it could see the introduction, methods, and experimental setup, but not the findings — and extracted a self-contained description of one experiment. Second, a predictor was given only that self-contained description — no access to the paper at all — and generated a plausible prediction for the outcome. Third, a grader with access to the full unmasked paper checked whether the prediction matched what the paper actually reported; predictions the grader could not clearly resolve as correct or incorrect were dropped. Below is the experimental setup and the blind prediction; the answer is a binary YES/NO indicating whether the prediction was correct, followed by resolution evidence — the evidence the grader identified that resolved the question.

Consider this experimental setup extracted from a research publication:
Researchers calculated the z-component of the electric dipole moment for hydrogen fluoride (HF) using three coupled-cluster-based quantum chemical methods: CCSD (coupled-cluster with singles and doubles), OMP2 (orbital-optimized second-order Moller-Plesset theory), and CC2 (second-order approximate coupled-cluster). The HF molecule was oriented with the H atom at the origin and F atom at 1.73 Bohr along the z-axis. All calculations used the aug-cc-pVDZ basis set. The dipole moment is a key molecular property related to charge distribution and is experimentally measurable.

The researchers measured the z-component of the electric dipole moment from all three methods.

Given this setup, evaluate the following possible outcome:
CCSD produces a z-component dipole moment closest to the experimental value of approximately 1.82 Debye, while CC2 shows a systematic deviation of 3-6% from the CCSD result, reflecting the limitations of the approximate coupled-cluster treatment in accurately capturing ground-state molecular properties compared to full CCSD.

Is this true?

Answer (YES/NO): NO